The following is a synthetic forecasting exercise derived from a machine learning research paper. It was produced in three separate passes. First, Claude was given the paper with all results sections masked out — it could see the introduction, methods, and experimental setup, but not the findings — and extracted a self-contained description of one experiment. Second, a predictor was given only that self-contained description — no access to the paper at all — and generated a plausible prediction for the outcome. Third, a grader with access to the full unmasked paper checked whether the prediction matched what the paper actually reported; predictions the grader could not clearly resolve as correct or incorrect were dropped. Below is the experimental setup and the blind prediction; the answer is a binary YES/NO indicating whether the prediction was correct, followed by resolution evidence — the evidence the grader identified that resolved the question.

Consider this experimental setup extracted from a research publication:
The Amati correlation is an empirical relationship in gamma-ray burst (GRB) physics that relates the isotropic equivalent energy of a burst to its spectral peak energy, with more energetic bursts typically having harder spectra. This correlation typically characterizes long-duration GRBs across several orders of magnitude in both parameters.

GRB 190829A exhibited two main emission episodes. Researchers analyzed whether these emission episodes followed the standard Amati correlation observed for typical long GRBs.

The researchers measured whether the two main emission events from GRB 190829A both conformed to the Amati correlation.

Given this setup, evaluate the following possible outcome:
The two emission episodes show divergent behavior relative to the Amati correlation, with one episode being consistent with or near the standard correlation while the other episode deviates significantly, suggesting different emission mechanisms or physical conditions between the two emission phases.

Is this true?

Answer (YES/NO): YES